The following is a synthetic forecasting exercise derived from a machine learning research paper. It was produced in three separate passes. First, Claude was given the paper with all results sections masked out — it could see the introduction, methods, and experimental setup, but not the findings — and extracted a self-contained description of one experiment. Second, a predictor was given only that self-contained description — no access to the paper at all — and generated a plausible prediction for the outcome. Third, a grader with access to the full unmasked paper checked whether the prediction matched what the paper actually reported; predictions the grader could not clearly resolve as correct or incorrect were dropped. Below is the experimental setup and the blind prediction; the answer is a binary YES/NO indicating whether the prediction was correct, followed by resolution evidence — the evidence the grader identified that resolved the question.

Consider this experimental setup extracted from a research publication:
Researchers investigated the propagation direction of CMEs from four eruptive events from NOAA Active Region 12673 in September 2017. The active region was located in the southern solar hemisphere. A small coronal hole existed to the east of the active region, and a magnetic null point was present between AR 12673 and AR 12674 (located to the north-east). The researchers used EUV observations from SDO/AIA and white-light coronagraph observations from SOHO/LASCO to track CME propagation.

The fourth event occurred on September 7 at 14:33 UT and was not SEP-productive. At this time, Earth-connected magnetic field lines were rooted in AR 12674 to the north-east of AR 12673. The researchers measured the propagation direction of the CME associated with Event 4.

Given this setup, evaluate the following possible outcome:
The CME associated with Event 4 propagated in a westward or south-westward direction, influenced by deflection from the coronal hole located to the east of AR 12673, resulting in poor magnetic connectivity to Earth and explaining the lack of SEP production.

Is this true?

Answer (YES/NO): NO